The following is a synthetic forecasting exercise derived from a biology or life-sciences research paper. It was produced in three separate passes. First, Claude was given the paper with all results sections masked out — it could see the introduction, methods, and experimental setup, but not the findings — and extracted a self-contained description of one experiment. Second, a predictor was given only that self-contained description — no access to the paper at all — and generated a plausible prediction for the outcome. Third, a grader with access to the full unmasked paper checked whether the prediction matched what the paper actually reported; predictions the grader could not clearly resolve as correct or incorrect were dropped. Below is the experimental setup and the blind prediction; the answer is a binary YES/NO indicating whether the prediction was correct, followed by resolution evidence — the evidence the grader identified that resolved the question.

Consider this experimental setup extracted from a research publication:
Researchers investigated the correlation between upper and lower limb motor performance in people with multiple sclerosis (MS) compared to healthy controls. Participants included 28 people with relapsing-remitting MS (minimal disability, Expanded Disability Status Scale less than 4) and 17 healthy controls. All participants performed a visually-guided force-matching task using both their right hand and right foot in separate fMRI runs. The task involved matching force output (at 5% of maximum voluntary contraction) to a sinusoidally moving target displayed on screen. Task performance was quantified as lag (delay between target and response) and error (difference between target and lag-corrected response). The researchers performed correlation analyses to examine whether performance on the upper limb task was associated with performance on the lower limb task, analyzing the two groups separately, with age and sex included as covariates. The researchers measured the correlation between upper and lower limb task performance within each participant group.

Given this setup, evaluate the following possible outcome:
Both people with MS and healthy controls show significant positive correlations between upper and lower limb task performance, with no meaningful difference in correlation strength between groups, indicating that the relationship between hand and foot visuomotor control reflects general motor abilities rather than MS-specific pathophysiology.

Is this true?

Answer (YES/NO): NO